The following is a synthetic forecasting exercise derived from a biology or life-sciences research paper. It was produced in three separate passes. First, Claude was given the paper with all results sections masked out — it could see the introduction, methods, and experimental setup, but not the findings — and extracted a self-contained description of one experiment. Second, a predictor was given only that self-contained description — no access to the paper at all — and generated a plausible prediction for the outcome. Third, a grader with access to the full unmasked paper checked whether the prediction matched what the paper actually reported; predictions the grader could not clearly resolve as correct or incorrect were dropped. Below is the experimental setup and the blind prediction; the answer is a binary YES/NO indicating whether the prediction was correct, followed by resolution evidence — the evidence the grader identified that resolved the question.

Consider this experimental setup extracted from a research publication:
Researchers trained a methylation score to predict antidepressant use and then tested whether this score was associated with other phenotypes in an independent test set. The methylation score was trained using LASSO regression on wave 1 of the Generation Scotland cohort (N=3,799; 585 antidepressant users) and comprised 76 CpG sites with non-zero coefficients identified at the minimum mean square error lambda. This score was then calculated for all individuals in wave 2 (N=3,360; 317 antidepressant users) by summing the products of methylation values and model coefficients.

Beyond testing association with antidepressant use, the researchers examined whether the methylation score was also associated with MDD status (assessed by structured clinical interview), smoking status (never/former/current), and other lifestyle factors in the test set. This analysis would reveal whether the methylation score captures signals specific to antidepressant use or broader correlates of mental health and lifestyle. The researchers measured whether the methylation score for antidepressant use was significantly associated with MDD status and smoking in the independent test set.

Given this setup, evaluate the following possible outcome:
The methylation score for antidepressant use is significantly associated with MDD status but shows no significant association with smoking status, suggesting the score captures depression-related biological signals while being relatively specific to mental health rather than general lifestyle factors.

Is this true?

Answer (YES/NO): NO